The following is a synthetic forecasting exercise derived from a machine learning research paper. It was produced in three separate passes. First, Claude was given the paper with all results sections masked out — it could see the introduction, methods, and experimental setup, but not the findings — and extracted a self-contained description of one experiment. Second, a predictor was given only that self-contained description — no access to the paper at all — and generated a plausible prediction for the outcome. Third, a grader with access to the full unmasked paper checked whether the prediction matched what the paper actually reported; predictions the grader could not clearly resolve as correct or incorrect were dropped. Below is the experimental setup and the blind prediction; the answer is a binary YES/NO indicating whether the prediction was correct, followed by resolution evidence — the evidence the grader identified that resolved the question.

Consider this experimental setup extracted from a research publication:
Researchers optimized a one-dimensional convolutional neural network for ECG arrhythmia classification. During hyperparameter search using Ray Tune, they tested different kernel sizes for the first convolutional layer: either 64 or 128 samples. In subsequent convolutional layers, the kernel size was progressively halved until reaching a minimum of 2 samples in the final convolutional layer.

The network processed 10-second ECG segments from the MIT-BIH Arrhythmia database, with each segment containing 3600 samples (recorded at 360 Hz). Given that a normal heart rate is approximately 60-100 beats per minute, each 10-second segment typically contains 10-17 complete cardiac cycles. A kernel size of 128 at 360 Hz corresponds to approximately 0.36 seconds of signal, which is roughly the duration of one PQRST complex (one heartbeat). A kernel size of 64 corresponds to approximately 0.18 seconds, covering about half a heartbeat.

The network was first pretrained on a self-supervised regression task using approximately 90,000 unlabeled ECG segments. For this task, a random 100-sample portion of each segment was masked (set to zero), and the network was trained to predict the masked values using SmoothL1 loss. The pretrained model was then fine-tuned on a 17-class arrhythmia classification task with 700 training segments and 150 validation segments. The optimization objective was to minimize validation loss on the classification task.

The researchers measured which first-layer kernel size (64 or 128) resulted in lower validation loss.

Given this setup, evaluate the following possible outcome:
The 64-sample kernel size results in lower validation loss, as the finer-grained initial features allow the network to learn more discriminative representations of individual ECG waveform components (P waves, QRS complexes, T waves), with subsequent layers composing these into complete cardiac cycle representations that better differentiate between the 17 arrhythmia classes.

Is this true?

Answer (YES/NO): NO